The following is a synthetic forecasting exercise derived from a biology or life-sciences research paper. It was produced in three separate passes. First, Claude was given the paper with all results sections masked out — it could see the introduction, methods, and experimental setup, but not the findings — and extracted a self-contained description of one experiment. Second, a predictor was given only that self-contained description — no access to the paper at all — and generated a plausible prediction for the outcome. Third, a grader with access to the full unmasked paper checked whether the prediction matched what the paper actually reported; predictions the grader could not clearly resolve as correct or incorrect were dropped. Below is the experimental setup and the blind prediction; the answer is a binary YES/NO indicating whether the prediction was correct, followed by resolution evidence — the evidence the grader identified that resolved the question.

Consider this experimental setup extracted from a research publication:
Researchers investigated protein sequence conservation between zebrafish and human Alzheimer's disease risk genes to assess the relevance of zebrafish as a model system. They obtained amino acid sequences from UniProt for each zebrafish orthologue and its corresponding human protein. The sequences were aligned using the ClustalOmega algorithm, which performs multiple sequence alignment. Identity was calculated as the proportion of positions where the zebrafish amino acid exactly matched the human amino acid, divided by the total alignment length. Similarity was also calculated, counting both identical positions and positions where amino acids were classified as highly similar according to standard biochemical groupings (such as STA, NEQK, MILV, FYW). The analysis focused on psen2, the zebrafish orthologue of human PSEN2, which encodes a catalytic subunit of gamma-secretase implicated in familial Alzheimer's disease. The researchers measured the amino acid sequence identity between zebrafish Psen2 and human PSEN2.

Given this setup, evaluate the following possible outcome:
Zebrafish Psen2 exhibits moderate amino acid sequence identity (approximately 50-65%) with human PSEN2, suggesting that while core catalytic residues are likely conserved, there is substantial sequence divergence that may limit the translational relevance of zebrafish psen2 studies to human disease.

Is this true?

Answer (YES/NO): NO